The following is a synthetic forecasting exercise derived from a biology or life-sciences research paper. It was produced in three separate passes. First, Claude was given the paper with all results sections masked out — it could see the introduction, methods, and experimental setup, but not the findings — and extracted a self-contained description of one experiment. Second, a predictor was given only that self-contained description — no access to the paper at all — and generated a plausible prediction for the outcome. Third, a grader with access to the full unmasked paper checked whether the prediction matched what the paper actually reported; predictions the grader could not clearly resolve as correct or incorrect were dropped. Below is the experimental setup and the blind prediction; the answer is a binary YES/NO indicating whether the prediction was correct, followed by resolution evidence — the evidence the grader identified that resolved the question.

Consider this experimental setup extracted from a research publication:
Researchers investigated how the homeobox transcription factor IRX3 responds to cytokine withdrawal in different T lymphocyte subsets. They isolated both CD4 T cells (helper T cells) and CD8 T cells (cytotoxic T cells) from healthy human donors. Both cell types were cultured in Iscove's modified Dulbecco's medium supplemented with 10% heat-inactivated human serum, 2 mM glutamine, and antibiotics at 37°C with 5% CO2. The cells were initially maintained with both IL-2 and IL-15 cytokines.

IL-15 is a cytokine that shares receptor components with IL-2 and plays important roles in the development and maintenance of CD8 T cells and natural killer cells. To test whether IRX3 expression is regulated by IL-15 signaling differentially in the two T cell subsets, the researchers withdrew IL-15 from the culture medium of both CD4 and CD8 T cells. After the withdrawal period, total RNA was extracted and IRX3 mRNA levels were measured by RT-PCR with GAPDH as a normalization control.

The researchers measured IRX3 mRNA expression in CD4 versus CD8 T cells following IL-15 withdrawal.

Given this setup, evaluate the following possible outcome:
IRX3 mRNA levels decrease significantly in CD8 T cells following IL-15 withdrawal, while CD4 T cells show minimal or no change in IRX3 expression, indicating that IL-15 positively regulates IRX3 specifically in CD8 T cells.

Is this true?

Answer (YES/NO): YES